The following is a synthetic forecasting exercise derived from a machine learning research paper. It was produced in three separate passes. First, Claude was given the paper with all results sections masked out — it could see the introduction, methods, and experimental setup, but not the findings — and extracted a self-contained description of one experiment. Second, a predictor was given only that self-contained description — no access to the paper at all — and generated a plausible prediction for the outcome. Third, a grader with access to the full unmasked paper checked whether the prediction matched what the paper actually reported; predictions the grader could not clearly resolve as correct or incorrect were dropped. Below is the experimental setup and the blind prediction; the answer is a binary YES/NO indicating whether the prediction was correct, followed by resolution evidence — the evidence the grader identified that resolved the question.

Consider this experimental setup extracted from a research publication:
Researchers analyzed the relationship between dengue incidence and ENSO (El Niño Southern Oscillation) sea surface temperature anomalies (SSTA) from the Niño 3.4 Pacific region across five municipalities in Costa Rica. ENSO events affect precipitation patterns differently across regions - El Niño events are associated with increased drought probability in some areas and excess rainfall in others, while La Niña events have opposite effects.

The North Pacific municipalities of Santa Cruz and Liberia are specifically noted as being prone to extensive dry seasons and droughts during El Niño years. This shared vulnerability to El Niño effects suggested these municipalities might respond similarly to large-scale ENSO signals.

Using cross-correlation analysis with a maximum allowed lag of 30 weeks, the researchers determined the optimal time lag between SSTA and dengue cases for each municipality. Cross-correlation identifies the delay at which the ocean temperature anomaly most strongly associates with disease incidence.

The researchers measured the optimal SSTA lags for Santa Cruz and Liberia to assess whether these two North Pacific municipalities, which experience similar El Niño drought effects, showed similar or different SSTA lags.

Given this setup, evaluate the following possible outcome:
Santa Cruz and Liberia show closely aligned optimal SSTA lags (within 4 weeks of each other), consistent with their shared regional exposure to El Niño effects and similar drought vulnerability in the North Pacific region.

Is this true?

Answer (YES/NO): YES